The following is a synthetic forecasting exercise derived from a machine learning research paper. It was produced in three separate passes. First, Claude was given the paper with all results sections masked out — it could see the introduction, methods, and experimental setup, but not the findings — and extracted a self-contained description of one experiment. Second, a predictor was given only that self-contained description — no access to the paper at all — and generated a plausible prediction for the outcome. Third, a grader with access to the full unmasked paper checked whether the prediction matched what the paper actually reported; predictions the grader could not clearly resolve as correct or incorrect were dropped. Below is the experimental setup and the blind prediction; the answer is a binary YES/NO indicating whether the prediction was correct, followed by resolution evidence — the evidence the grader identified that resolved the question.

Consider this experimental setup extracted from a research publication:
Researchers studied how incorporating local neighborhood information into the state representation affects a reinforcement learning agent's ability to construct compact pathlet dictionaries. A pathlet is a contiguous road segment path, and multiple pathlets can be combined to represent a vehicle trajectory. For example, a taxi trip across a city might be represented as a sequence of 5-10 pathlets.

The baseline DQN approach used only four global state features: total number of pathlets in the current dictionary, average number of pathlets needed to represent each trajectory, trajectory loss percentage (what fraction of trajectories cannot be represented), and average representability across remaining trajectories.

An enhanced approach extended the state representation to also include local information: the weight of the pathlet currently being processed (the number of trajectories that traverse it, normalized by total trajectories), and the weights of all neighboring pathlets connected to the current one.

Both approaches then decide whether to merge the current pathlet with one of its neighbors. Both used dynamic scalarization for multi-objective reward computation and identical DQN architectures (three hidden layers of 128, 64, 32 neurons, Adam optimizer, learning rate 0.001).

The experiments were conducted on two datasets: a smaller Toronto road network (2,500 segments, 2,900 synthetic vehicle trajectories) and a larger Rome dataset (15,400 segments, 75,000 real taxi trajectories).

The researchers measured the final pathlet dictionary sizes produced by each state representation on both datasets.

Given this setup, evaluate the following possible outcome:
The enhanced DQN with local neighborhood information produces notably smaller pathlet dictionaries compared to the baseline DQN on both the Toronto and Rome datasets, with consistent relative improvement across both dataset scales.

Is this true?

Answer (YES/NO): NO